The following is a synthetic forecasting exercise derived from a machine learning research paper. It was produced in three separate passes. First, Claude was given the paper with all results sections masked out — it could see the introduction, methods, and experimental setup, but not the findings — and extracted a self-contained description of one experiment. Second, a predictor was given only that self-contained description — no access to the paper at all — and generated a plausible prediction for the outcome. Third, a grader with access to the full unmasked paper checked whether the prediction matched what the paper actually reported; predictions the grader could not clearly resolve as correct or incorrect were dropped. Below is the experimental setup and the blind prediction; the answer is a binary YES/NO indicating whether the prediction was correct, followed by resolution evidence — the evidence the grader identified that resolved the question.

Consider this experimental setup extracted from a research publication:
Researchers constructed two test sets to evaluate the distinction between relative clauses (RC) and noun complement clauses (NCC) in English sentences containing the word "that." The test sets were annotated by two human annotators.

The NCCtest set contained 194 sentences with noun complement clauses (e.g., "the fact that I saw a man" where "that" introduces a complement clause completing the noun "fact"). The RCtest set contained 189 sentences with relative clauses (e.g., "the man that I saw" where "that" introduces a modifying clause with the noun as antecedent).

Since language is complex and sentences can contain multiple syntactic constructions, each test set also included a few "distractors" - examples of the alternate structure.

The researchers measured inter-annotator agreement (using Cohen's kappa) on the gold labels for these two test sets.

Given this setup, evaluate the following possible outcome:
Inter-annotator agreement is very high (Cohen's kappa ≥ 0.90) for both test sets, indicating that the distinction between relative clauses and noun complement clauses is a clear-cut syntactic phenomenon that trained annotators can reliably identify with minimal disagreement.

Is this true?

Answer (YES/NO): YES